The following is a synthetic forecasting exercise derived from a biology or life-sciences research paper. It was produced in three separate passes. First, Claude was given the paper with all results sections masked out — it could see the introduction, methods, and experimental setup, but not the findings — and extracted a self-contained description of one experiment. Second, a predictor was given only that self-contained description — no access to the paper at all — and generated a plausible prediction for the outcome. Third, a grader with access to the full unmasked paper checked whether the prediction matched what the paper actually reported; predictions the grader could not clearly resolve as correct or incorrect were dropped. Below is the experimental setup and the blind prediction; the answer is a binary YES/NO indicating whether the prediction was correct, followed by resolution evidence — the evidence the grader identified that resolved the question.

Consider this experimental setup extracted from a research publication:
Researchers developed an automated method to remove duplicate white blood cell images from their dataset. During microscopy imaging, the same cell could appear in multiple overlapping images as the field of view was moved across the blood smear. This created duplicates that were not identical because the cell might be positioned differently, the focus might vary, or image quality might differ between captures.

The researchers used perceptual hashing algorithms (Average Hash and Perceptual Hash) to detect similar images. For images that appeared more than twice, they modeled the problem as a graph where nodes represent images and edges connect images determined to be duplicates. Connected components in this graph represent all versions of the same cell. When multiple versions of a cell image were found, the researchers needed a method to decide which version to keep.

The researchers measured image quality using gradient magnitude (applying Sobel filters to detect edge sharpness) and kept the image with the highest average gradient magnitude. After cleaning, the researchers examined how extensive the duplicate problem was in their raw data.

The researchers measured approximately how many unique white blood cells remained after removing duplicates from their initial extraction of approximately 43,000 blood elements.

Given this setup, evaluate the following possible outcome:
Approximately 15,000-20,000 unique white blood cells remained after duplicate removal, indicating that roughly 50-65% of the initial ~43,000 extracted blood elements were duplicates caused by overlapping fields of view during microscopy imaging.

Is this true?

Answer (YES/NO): NO